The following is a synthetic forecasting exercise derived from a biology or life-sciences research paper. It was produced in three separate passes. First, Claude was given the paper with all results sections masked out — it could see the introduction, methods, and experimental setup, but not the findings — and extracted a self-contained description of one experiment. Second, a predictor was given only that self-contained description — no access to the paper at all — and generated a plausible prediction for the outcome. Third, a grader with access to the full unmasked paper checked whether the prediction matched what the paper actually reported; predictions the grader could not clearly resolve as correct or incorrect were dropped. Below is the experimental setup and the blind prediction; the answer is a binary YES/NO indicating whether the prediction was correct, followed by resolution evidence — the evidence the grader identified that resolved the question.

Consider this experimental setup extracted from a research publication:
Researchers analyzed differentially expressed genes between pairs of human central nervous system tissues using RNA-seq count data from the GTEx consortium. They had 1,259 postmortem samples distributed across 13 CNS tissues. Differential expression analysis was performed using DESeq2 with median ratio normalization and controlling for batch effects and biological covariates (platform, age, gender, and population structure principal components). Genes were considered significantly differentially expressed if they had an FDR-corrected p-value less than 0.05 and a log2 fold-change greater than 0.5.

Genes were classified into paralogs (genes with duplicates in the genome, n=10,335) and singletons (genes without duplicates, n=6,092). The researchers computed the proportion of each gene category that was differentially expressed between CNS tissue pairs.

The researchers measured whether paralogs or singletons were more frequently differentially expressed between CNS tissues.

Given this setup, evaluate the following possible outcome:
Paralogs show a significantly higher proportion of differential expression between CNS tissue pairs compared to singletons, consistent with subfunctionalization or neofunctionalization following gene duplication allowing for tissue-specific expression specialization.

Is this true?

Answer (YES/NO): YES